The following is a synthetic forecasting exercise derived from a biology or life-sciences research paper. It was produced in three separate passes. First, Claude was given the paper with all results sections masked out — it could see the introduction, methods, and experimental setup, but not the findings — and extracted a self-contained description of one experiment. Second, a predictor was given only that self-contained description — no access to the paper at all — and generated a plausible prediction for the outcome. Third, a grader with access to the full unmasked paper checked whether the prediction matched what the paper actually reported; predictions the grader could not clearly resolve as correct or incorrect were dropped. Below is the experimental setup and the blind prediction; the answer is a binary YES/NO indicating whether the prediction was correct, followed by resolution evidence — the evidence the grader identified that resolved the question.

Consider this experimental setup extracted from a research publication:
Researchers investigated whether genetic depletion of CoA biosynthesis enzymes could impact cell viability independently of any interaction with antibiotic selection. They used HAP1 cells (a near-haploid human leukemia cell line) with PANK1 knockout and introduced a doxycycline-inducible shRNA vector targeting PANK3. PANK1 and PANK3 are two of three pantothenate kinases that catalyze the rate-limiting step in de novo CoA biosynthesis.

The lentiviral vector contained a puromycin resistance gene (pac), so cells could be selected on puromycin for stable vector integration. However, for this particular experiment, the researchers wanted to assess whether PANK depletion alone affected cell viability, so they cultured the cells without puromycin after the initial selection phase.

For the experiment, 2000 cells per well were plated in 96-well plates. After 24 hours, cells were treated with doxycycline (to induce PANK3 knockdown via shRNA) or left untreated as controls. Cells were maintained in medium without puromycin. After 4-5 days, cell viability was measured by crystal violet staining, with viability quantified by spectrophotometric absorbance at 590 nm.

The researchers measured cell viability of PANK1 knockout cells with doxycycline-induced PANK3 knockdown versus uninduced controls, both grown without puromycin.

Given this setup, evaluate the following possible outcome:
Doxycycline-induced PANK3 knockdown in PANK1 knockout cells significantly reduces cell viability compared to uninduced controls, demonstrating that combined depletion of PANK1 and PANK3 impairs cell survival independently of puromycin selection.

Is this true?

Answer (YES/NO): NO